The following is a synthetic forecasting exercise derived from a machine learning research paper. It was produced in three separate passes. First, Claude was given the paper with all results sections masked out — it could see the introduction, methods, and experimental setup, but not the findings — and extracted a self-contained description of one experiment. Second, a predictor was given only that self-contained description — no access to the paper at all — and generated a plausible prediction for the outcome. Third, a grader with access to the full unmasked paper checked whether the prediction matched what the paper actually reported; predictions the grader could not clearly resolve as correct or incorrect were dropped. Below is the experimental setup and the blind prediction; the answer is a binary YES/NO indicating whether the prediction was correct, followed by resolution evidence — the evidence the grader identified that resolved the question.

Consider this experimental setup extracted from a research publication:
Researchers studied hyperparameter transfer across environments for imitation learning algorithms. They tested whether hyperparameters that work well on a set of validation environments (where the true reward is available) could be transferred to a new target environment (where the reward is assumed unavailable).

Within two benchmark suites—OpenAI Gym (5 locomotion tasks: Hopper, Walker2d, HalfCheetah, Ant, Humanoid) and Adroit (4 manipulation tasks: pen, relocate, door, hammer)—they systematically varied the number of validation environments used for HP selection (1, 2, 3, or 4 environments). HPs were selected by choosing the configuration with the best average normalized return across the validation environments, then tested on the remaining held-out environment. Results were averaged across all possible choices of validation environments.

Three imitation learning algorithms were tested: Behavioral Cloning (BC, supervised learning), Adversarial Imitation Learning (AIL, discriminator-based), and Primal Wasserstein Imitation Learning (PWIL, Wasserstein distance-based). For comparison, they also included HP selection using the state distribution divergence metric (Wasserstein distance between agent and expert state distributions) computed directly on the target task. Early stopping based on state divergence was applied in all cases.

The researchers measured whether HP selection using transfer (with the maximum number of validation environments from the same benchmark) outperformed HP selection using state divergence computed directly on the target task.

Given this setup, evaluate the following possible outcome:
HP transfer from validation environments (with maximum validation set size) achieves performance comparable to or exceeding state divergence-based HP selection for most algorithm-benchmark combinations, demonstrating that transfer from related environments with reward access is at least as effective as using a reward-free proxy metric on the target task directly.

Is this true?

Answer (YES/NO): NO